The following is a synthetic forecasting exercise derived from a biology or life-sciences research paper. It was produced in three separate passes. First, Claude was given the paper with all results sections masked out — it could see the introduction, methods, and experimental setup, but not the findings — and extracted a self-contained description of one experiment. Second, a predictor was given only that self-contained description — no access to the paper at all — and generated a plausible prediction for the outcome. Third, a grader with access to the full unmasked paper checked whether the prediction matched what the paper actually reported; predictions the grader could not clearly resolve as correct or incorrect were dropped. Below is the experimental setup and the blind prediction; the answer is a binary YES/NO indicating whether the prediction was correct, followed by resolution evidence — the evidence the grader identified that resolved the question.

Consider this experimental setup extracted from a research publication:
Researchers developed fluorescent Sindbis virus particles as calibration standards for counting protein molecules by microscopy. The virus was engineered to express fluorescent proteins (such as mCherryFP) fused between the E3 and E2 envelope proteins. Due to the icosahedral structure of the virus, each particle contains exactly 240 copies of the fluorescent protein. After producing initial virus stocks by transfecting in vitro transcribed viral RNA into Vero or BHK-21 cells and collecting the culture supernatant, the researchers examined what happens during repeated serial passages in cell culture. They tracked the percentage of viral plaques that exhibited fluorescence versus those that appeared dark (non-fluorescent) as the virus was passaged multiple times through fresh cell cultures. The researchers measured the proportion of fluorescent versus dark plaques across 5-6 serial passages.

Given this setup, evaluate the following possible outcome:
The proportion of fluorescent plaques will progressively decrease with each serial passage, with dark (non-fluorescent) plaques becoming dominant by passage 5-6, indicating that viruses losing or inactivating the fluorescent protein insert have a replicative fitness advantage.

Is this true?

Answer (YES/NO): YES